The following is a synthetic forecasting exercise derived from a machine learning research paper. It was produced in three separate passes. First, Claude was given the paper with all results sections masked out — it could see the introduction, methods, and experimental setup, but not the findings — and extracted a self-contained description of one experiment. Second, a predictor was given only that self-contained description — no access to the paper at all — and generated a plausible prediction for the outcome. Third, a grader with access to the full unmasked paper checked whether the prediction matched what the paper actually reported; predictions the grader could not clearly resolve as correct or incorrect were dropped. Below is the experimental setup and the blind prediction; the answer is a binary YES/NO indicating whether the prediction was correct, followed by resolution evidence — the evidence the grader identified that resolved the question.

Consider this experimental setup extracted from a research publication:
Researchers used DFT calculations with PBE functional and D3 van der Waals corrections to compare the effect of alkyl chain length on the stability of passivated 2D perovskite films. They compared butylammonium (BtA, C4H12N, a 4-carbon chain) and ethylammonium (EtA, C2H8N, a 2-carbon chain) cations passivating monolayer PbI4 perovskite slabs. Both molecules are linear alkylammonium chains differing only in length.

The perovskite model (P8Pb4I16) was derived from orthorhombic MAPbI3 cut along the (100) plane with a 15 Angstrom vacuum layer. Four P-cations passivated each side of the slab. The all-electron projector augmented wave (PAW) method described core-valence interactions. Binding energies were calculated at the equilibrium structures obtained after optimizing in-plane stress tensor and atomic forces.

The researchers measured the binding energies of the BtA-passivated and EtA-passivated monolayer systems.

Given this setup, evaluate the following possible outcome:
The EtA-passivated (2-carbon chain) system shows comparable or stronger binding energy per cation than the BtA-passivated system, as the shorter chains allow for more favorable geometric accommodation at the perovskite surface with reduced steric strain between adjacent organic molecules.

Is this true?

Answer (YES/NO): NO